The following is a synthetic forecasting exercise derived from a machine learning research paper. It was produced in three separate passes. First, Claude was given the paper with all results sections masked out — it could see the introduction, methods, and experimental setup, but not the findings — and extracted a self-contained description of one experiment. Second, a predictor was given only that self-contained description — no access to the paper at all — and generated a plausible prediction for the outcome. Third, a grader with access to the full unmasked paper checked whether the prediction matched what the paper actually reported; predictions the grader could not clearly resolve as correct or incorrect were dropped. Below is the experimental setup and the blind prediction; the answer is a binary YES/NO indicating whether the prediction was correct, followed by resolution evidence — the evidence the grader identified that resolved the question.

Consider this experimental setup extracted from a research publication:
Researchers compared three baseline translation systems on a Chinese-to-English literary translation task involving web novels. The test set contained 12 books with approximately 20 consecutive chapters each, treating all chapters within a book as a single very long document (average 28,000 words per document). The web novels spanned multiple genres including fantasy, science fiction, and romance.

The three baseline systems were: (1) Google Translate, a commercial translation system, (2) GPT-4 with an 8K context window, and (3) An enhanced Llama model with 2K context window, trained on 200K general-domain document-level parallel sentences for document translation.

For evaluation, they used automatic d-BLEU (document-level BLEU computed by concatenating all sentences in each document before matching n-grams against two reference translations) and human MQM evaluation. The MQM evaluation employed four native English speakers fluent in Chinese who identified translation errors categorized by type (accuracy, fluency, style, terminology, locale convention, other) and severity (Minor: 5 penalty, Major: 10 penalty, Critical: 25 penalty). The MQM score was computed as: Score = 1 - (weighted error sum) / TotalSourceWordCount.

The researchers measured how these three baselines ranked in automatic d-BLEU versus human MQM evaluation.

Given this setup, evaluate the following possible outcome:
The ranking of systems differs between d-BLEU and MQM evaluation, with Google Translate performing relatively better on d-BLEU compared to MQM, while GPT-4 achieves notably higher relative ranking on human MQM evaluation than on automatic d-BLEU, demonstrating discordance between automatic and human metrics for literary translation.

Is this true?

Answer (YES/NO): YES